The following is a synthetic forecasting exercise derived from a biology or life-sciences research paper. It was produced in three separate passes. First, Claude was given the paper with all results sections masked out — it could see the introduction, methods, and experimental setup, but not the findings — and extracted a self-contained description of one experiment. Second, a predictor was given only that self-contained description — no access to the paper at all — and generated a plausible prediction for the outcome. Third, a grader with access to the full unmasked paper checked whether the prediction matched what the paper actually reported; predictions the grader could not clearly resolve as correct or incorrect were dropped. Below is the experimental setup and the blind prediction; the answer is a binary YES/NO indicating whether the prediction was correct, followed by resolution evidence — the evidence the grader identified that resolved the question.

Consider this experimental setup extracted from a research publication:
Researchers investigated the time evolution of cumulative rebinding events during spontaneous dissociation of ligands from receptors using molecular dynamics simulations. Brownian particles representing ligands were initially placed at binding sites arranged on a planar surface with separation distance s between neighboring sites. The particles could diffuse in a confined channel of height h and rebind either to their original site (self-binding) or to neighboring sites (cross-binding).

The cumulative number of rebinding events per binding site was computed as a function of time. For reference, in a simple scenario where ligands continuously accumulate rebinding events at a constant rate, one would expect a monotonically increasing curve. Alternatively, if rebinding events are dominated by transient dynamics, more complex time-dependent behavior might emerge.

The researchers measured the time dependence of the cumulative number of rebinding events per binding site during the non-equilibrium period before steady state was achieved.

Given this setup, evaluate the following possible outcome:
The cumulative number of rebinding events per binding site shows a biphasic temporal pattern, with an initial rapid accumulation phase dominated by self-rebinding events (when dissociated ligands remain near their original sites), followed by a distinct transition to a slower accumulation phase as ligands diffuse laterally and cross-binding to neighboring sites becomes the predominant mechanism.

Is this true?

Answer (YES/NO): NO